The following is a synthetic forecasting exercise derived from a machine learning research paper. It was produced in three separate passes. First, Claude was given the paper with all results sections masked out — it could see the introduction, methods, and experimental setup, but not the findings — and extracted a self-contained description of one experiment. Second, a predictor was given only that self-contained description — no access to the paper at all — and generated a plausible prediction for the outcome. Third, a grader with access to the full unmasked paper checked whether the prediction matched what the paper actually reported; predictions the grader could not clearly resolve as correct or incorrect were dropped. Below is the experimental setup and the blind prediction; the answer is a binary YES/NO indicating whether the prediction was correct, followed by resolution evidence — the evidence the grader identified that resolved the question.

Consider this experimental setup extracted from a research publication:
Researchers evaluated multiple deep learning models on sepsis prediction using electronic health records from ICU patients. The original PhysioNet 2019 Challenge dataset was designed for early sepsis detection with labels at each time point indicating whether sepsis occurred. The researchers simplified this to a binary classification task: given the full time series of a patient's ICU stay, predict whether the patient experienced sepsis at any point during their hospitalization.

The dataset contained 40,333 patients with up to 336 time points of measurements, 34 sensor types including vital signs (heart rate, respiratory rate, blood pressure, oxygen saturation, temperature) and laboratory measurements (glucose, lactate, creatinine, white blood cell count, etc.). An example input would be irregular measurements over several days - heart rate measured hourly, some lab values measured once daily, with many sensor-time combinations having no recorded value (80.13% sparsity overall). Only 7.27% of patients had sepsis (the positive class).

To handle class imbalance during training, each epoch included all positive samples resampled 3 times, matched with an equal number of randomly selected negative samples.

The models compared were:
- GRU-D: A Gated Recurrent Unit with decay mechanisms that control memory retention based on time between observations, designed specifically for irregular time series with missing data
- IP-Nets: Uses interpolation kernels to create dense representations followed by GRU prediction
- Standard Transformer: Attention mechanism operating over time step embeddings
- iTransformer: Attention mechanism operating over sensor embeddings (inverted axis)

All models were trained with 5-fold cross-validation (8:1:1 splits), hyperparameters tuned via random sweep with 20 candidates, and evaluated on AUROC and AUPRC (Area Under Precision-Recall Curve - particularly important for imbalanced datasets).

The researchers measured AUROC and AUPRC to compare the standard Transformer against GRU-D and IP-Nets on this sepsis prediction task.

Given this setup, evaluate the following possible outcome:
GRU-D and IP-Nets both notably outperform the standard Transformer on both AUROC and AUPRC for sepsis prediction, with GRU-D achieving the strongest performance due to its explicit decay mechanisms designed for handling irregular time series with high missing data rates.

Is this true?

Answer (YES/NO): NO